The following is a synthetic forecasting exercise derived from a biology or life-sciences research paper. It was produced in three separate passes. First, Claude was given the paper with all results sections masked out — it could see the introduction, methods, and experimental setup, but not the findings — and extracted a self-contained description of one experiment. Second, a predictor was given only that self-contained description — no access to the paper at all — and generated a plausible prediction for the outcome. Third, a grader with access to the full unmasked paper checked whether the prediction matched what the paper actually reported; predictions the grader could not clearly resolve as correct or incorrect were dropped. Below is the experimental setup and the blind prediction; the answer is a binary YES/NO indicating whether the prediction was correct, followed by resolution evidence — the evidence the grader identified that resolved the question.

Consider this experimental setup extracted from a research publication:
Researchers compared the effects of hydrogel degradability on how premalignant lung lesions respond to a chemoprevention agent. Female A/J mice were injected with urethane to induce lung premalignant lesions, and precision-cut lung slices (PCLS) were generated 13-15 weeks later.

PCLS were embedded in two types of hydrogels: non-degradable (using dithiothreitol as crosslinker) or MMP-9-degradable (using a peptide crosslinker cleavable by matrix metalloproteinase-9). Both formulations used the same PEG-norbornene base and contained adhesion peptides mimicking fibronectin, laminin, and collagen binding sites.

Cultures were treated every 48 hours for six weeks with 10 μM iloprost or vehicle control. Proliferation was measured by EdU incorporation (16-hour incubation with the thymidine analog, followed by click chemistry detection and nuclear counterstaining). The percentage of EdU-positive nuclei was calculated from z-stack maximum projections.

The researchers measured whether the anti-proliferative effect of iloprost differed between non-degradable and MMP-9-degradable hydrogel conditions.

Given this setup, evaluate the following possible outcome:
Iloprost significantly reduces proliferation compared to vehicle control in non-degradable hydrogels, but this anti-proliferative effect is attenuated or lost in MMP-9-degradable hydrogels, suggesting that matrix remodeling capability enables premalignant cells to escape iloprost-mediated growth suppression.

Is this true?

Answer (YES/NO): NO